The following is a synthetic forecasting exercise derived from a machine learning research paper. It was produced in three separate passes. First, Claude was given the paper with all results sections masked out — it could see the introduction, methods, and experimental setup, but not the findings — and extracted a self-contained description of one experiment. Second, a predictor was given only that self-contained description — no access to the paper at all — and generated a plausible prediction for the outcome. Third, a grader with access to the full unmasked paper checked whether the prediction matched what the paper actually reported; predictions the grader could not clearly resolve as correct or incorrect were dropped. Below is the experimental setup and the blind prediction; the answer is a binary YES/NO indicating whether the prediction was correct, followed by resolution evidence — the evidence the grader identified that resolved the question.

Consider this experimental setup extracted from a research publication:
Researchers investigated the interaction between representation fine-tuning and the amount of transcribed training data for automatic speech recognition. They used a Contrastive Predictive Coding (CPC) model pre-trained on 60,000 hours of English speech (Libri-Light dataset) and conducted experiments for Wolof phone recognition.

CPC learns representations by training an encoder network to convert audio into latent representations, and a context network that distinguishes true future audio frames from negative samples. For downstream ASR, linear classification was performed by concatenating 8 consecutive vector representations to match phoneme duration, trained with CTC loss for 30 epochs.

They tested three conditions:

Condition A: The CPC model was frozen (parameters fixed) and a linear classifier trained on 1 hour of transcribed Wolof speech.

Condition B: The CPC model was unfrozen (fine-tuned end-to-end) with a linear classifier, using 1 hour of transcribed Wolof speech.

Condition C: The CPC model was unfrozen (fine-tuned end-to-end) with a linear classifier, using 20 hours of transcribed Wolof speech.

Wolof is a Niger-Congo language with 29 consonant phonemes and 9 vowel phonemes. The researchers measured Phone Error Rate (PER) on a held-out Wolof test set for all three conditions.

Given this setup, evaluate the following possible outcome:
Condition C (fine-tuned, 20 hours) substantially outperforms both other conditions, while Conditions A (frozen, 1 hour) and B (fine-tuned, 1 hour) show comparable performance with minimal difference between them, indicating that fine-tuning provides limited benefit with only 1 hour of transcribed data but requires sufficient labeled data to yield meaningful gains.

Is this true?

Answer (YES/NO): NO